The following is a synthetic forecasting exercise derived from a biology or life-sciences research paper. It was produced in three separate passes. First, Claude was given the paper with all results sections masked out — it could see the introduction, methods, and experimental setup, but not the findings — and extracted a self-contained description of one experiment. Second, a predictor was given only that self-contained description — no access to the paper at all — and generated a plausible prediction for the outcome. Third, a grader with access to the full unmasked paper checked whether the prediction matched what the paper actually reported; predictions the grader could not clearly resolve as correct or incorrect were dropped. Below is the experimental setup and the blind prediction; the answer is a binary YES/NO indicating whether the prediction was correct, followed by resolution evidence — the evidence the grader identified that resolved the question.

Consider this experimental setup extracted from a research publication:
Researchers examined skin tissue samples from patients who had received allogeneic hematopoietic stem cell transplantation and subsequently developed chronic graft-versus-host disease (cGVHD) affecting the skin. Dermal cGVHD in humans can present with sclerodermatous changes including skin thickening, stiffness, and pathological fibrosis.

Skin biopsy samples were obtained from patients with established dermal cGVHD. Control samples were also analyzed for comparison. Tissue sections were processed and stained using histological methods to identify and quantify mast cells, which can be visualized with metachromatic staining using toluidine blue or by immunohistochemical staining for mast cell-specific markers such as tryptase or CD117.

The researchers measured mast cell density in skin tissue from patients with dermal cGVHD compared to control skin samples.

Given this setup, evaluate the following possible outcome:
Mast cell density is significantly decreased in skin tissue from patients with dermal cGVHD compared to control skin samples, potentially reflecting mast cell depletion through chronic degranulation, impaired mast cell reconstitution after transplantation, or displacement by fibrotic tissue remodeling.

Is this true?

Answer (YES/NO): NO